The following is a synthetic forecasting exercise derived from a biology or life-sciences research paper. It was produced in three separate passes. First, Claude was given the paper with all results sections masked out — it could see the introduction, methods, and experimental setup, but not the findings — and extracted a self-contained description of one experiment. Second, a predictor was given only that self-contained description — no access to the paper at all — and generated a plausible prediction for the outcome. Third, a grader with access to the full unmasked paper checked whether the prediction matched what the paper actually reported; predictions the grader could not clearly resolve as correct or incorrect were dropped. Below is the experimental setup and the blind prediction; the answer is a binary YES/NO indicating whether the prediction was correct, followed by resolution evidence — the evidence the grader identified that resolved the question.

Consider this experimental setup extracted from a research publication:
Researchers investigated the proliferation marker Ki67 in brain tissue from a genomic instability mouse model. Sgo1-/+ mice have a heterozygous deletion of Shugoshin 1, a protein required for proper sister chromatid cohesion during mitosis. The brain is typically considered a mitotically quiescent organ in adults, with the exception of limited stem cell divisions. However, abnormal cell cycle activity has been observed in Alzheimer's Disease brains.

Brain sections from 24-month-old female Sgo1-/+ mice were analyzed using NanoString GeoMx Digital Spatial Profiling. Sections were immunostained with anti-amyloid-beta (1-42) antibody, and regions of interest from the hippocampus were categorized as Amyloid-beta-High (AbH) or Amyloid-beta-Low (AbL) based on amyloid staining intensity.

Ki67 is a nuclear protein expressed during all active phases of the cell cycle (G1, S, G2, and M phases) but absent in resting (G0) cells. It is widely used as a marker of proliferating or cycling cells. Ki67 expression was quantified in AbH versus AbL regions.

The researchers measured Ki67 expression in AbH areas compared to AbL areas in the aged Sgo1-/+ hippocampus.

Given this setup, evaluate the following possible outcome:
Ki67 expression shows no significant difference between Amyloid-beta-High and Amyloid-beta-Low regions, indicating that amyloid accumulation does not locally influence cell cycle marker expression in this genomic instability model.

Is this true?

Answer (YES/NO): NO